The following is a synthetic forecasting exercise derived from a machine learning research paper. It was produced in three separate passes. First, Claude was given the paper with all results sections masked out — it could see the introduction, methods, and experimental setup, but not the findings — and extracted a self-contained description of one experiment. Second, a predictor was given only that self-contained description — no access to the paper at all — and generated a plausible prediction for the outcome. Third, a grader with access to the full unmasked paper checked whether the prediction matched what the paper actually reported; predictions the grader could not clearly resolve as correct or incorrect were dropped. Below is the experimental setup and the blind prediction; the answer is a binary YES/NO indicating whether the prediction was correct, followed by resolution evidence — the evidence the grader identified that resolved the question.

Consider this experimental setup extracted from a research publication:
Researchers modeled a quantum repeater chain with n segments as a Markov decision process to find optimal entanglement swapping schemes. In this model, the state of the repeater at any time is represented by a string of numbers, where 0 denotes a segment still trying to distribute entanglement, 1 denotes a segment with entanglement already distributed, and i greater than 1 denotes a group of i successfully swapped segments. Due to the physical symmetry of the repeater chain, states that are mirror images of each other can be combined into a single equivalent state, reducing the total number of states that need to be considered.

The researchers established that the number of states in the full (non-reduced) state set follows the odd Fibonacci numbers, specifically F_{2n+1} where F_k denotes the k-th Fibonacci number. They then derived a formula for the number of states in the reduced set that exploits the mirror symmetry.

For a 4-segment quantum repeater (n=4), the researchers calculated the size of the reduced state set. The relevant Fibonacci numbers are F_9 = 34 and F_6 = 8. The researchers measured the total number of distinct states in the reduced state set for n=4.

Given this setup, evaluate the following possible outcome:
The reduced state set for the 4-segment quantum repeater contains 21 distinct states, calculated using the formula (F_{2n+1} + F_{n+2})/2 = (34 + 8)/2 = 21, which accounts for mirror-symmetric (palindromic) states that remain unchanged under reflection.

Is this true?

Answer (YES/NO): YES